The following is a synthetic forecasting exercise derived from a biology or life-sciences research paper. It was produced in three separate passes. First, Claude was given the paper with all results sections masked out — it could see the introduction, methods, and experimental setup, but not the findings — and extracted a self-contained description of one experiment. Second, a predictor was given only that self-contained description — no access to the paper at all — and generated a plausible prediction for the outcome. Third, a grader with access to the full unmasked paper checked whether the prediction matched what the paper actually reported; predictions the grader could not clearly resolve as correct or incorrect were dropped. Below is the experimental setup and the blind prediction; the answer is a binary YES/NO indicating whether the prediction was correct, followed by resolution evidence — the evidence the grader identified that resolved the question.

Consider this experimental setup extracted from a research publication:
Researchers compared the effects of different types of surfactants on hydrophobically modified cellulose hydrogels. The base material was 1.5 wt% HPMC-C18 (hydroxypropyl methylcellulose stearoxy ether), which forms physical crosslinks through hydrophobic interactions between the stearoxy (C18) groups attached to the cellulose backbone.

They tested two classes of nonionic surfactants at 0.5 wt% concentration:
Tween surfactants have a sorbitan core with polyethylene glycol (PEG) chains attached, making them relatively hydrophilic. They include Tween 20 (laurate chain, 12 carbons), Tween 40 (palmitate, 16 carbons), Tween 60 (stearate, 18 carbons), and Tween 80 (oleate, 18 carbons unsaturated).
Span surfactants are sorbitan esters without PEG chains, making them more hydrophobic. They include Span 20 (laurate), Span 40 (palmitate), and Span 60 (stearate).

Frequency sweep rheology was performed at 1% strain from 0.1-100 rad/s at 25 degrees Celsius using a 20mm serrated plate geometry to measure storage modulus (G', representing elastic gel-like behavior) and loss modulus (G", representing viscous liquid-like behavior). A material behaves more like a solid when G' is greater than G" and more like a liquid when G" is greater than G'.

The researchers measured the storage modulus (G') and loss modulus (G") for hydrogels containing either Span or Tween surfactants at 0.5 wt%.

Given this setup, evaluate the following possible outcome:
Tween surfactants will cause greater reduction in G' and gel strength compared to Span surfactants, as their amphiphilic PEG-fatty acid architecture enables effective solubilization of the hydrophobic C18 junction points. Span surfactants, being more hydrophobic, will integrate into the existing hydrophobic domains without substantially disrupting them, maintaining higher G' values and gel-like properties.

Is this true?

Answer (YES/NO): NO